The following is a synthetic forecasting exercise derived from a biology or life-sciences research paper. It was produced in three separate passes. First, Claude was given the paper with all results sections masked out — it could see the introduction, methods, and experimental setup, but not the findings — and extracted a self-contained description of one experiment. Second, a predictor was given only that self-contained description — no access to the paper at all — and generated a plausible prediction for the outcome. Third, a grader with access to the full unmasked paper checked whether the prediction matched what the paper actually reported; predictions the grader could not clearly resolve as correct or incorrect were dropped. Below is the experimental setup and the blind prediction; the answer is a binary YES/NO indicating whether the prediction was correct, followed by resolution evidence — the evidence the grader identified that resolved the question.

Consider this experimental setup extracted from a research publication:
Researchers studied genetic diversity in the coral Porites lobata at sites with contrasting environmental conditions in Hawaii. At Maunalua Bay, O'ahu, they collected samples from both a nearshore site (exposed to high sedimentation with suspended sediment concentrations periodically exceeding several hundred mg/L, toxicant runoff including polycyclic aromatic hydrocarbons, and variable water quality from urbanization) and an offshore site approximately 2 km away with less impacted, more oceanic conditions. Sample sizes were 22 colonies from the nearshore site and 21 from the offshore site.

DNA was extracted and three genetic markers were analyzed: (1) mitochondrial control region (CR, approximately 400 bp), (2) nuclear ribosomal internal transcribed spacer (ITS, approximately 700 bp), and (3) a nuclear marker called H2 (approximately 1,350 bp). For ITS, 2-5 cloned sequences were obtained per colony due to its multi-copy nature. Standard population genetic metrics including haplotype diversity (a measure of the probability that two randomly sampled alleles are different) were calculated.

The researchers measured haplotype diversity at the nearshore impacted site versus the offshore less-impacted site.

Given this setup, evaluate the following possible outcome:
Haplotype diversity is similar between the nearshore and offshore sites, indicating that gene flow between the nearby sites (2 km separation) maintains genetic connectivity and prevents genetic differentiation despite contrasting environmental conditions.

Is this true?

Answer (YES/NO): NO